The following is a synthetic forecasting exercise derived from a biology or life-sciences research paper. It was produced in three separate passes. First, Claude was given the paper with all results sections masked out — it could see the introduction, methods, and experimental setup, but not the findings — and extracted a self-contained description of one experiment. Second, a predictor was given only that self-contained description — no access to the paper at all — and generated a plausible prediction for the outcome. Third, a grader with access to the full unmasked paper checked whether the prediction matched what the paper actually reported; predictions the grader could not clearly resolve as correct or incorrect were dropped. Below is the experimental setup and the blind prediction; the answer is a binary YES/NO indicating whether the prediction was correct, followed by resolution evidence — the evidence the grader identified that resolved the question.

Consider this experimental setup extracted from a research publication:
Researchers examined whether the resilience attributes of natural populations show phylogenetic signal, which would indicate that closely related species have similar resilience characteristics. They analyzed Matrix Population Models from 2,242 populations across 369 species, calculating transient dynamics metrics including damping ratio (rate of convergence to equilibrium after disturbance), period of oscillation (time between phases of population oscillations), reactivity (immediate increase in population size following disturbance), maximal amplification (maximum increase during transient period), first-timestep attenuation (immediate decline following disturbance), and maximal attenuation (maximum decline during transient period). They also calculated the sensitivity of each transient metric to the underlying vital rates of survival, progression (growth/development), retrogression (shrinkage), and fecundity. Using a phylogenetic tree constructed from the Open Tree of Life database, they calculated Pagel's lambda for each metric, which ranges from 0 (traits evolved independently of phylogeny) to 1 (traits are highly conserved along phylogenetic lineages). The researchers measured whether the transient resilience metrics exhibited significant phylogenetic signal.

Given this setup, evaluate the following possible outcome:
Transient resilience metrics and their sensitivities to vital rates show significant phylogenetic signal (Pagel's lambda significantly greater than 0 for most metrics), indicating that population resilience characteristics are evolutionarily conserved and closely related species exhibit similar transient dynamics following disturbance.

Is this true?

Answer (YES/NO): YES